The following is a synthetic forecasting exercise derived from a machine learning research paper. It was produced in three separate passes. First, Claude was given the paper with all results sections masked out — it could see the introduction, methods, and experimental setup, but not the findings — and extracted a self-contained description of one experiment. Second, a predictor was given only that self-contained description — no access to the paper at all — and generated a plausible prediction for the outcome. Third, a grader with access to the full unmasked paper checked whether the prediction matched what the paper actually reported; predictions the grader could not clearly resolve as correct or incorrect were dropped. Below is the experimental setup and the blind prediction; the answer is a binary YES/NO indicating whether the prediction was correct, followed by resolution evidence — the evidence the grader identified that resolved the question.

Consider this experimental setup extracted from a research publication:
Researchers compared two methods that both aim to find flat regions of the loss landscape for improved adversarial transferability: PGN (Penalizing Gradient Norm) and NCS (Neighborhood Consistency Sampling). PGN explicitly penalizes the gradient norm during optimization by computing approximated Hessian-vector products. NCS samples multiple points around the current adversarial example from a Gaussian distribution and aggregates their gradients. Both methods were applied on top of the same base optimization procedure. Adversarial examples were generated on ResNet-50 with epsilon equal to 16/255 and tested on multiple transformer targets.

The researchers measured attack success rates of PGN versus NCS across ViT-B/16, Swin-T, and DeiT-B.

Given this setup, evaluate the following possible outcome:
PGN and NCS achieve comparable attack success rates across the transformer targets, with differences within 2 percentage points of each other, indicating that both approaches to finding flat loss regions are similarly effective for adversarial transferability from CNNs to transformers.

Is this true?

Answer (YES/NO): NO